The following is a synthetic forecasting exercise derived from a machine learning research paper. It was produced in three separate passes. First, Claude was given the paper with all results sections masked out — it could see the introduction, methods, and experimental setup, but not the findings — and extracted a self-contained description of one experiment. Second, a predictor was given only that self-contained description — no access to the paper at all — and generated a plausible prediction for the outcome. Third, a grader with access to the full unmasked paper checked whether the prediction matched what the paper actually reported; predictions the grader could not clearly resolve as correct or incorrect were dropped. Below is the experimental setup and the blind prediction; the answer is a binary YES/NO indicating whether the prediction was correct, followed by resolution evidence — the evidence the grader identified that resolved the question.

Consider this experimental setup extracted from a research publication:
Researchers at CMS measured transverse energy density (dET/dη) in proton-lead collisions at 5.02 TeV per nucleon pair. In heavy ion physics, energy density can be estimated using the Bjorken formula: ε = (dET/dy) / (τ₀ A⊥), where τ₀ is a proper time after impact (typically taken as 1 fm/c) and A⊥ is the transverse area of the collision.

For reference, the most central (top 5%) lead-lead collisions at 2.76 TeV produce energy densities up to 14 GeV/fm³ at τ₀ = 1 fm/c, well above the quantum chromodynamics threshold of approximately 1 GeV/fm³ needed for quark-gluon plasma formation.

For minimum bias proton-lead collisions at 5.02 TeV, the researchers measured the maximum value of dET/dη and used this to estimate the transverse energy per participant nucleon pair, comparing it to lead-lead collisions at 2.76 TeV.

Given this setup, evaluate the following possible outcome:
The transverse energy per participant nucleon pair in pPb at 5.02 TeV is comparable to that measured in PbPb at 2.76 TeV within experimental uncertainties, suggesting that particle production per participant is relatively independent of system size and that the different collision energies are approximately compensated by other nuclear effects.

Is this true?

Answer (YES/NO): YES